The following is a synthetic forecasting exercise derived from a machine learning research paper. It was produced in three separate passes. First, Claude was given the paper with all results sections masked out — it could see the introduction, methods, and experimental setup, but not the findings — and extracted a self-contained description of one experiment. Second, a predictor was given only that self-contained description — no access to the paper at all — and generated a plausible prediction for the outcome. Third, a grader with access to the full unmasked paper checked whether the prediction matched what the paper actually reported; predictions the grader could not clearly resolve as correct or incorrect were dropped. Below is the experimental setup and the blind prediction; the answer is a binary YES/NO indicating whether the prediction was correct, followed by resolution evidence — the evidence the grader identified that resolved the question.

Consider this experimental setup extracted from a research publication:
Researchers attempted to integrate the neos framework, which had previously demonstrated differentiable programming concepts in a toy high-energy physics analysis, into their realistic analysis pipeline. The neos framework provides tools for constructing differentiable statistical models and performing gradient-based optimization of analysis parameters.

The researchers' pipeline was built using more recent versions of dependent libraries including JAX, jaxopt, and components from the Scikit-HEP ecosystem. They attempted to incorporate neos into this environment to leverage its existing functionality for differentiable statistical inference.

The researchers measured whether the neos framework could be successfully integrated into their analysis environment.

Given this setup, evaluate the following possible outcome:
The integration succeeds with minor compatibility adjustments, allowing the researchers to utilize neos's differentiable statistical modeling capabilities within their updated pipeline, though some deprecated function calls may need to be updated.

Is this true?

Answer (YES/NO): NO